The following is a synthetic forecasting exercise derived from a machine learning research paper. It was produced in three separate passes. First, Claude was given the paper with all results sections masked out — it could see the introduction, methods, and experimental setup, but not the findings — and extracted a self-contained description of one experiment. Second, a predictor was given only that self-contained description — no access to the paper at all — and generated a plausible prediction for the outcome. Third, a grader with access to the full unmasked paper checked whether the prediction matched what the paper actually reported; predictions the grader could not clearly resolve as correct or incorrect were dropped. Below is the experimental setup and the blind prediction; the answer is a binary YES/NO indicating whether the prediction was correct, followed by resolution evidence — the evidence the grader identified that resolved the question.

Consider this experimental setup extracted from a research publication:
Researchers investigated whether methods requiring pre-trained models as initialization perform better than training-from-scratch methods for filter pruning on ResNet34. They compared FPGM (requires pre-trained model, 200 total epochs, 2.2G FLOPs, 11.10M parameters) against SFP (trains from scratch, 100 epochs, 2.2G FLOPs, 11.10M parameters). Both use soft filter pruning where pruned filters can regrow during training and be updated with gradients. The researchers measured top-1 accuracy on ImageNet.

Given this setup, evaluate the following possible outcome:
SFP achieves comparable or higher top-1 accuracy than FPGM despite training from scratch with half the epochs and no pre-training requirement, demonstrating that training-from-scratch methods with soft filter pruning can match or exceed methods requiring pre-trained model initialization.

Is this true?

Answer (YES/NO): NO